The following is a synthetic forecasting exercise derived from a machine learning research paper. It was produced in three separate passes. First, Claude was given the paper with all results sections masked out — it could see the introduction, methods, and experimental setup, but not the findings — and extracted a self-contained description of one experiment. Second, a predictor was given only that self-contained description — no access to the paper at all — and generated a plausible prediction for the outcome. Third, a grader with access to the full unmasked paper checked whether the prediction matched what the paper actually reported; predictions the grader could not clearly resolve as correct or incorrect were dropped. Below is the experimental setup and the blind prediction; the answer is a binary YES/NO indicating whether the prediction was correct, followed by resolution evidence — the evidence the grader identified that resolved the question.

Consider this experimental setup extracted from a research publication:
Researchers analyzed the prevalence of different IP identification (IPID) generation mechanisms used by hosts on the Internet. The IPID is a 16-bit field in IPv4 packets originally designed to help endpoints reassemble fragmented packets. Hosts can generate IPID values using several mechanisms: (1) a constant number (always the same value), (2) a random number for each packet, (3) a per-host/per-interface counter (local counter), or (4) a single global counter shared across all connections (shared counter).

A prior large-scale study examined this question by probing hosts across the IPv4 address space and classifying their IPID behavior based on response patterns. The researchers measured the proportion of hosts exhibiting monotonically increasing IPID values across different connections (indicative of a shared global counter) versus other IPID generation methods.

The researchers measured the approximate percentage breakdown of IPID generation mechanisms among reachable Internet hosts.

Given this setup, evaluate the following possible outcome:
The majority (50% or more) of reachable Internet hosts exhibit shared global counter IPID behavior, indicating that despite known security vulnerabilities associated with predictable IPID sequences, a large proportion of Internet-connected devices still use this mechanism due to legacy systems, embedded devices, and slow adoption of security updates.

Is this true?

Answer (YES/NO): NO